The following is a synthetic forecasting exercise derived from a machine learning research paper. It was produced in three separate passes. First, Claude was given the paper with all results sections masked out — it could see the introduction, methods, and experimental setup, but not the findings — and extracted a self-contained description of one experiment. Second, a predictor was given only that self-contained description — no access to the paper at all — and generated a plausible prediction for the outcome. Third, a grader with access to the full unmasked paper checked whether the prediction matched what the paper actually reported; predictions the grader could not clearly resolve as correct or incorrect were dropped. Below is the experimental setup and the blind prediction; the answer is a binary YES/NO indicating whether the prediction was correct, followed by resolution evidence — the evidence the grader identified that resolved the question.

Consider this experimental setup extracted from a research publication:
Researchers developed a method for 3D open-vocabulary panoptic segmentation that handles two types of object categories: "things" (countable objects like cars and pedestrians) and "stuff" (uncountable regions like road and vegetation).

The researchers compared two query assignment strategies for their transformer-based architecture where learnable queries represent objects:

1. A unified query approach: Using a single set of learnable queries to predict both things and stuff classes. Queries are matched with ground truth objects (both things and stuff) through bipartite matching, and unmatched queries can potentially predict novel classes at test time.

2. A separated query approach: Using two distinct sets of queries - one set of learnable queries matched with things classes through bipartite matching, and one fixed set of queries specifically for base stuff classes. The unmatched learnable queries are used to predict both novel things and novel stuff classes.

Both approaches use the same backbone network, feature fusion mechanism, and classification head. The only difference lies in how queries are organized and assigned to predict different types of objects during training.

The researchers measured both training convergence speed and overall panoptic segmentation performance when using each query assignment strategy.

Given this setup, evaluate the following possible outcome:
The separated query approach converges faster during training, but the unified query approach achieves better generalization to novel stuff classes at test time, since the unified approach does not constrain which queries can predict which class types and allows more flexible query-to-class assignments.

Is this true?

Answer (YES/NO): NO